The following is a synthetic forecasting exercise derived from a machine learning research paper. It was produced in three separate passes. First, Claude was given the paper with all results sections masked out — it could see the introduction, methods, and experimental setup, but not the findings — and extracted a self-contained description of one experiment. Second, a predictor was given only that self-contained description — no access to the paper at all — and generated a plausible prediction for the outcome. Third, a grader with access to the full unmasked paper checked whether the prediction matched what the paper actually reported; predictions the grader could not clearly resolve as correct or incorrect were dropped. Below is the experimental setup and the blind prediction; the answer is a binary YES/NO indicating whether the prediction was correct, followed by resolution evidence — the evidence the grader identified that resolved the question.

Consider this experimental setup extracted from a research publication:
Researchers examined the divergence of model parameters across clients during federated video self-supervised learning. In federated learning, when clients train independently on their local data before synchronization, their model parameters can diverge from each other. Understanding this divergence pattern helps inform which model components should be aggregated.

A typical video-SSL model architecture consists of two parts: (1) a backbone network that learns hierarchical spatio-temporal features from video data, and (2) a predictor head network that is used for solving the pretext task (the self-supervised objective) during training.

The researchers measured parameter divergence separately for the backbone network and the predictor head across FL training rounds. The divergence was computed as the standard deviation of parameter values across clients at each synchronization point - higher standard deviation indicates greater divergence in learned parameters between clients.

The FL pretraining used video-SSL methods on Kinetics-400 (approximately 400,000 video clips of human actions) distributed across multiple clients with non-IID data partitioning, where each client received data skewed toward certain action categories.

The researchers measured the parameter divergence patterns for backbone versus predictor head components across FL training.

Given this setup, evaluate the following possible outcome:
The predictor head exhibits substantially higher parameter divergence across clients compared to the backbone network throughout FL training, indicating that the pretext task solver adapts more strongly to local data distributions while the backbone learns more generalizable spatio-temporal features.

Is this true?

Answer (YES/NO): YES